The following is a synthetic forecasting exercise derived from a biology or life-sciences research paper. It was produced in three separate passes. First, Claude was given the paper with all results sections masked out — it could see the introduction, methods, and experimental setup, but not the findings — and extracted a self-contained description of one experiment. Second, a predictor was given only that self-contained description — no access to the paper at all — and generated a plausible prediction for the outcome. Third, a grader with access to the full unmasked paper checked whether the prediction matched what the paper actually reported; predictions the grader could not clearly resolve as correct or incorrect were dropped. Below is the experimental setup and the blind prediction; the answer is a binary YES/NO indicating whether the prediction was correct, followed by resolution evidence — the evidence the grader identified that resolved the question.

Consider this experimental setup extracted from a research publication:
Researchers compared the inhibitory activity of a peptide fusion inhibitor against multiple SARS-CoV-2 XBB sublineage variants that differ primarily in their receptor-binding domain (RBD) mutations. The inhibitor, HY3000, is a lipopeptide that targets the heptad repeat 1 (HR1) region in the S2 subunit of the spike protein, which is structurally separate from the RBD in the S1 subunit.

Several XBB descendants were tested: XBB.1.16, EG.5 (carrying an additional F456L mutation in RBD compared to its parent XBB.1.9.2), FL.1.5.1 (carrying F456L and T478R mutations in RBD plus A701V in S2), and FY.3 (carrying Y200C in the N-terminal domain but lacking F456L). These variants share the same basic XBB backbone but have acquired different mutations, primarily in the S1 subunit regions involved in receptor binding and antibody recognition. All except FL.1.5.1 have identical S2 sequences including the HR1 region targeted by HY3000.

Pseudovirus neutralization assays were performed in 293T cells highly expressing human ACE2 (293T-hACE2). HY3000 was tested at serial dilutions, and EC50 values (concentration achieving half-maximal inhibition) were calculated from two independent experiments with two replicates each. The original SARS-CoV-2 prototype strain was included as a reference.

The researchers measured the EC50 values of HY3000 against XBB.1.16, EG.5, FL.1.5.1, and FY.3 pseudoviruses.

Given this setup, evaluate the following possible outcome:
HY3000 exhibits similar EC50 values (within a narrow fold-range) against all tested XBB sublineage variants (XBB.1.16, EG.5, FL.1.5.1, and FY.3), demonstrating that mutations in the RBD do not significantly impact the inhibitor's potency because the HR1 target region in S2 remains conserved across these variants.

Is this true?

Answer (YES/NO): YES